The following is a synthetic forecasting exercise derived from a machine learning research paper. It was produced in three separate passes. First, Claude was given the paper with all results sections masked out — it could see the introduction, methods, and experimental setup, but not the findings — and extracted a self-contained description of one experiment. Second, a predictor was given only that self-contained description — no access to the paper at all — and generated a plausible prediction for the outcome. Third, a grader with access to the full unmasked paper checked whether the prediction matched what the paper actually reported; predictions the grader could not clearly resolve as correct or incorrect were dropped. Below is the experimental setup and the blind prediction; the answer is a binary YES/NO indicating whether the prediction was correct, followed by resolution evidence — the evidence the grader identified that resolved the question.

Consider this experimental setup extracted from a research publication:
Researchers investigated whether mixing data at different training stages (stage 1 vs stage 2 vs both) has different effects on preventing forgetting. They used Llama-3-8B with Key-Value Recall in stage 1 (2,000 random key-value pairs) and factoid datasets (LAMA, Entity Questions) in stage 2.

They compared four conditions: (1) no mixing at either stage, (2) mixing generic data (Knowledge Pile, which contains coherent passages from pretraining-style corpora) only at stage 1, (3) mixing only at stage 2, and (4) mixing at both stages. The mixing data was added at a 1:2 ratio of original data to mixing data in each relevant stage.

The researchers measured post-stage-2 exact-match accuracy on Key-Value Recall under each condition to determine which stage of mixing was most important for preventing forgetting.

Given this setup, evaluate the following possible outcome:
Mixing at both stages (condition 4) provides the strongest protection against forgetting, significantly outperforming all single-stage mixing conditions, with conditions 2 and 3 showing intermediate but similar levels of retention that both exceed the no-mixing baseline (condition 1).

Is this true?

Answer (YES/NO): NO